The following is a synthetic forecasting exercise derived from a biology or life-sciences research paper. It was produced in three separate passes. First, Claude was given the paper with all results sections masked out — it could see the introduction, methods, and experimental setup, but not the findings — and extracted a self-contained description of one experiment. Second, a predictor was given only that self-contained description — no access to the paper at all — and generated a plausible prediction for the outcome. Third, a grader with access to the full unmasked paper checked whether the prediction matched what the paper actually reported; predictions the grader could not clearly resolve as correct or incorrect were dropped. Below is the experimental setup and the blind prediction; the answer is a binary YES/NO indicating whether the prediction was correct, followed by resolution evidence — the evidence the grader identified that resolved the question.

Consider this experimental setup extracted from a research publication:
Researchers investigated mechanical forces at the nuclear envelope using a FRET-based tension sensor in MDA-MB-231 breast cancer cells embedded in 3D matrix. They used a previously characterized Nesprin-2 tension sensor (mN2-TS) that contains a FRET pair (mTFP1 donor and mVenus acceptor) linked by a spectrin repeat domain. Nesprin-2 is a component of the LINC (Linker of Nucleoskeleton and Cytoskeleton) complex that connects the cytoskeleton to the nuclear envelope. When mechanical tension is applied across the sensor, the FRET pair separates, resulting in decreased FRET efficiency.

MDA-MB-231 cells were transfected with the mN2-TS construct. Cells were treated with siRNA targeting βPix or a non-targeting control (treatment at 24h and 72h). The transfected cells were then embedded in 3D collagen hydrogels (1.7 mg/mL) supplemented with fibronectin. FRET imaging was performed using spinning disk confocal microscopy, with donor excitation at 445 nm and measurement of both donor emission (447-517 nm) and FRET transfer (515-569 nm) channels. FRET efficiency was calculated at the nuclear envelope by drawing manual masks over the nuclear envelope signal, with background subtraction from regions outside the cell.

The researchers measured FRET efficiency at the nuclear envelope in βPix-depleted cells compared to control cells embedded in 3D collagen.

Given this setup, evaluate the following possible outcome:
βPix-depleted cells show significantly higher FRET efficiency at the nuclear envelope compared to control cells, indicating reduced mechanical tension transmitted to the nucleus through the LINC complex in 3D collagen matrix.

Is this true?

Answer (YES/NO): YES